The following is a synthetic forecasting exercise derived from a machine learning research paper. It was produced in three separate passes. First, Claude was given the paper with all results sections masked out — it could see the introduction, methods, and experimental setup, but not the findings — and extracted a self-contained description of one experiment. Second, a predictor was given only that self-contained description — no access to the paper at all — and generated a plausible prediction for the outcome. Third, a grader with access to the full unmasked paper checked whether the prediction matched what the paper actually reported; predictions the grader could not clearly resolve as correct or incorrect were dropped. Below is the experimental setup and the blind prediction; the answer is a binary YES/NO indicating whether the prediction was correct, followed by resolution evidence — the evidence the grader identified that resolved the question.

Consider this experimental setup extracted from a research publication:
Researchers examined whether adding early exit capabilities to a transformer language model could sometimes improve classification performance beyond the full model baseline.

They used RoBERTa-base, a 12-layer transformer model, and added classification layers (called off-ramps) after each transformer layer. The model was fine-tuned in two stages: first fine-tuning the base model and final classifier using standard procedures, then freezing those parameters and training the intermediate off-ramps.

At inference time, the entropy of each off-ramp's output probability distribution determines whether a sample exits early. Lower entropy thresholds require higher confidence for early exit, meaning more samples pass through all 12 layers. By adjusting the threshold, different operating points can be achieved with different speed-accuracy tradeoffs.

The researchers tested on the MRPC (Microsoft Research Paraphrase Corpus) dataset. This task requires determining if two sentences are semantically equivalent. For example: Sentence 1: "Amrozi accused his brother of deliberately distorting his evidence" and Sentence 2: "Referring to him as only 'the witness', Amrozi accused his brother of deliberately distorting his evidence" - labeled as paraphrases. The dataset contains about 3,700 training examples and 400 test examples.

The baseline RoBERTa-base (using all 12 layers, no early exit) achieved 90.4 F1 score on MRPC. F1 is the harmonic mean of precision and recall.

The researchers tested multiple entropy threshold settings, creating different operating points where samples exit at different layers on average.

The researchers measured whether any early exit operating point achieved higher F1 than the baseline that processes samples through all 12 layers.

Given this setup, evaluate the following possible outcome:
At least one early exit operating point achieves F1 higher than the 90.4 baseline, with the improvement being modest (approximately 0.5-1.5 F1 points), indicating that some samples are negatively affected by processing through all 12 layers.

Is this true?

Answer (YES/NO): NO